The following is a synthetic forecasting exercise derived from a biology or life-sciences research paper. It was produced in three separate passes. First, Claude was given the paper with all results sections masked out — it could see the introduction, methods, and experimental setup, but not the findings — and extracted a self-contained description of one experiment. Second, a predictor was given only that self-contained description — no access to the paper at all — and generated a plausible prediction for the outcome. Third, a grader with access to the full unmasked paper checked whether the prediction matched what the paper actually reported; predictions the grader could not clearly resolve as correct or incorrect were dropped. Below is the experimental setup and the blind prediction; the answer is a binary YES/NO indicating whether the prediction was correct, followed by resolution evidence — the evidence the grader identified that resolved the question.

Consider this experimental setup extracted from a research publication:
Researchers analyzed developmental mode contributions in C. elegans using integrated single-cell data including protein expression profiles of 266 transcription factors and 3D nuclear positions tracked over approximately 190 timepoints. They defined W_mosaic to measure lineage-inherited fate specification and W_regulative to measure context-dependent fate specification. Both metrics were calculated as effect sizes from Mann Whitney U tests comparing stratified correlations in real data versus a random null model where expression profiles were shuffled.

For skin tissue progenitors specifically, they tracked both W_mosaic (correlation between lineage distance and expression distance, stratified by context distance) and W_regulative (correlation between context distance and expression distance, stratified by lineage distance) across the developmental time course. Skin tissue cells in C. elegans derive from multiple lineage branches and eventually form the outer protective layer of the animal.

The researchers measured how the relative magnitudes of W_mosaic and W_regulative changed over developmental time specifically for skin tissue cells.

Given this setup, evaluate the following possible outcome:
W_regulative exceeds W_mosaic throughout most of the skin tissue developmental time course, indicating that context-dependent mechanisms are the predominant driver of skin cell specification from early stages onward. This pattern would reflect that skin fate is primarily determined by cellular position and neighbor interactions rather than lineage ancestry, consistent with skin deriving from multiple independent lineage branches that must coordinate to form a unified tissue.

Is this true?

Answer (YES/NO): NO